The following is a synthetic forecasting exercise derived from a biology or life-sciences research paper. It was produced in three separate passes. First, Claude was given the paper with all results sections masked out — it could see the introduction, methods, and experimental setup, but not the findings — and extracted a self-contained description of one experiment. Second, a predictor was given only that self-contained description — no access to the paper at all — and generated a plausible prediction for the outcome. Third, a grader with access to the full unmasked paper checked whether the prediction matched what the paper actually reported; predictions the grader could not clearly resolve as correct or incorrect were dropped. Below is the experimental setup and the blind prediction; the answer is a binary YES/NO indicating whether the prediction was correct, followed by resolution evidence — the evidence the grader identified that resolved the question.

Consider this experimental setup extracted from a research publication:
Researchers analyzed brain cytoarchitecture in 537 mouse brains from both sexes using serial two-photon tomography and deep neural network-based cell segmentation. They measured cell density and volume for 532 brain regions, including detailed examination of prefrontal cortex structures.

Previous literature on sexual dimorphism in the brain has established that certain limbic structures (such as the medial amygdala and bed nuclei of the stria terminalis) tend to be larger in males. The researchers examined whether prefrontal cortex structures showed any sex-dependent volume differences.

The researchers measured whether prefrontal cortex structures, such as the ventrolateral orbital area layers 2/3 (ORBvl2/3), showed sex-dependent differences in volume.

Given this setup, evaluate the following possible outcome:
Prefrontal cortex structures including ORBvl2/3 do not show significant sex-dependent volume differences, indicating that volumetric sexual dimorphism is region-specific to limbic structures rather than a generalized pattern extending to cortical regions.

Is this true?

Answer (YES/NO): NO